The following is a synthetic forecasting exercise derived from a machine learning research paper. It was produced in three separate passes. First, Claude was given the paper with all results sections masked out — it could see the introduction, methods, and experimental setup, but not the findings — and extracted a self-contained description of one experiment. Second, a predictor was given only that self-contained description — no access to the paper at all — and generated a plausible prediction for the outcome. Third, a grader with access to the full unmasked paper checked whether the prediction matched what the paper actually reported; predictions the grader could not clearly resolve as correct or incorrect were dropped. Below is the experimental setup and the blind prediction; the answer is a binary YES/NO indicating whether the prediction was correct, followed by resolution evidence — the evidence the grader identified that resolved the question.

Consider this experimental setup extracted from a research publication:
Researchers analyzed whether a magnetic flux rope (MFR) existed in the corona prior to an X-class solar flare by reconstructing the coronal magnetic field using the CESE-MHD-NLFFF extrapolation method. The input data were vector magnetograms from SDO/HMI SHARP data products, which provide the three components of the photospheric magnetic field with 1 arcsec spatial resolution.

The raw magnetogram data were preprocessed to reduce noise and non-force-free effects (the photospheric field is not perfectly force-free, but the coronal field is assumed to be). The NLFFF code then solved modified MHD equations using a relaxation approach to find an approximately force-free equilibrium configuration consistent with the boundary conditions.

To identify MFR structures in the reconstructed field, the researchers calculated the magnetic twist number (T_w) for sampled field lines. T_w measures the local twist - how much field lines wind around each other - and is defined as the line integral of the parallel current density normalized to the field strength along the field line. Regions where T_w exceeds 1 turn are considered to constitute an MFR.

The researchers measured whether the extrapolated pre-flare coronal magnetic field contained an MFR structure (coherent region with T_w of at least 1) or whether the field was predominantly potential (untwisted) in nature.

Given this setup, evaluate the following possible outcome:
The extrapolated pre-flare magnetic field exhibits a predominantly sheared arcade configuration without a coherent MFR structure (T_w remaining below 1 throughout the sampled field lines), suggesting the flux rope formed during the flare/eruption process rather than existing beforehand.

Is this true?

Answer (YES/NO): NO